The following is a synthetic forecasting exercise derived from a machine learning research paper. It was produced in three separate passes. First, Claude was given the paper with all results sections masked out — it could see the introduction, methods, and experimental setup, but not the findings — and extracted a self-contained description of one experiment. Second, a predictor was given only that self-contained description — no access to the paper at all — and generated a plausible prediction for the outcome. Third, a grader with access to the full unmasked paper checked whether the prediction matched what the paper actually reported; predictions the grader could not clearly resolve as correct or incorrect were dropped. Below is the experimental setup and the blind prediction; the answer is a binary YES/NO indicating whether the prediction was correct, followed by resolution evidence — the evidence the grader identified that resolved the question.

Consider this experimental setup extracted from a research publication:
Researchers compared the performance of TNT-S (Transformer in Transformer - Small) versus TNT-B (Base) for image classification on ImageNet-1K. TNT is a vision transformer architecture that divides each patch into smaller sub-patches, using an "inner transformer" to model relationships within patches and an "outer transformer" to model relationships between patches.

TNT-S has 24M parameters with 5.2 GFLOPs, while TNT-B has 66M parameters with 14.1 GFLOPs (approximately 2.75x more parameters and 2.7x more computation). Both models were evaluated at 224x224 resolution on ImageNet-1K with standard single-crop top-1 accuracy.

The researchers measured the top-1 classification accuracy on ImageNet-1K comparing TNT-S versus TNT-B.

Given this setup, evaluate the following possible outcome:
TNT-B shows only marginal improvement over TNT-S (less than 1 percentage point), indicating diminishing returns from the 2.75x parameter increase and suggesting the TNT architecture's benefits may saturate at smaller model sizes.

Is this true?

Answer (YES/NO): NO